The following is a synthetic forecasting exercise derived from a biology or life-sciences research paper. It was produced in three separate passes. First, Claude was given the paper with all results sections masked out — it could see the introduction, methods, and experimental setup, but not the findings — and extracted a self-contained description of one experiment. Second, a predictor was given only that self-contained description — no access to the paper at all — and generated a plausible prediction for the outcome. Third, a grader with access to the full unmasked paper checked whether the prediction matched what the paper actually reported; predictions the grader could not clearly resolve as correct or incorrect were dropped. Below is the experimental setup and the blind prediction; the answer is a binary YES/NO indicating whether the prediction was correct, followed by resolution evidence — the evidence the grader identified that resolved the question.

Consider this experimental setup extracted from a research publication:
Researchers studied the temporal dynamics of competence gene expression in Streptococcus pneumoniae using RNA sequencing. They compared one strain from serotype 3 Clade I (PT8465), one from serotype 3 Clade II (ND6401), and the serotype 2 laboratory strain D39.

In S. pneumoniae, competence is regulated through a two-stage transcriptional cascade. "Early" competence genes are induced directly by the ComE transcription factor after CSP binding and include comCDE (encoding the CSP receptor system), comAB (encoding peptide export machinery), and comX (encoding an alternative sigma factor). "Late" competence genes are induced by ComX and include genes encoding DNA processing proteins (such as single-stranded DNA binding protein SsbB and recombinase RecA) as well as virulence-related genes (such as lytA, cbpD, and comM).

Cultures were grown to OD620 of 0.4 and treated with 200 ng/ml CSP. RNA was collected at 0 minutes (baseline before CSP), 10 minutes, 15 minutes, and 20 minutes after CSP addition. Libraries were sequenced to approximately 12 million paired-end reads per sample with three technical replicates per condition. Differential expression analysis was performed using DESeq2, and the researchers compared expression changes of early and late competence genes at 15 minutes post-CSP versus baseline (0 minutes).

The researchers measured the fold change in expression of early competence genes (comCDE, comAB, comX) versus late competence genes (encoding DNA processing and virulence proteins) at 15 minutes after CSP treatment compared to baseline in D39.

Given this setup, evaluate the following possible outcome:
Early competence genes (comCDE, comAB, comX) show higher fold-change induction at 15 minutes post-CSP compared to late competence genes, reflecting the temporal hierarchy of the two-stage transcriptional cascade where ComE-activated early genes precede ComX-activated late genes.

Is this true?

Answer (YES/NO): NO